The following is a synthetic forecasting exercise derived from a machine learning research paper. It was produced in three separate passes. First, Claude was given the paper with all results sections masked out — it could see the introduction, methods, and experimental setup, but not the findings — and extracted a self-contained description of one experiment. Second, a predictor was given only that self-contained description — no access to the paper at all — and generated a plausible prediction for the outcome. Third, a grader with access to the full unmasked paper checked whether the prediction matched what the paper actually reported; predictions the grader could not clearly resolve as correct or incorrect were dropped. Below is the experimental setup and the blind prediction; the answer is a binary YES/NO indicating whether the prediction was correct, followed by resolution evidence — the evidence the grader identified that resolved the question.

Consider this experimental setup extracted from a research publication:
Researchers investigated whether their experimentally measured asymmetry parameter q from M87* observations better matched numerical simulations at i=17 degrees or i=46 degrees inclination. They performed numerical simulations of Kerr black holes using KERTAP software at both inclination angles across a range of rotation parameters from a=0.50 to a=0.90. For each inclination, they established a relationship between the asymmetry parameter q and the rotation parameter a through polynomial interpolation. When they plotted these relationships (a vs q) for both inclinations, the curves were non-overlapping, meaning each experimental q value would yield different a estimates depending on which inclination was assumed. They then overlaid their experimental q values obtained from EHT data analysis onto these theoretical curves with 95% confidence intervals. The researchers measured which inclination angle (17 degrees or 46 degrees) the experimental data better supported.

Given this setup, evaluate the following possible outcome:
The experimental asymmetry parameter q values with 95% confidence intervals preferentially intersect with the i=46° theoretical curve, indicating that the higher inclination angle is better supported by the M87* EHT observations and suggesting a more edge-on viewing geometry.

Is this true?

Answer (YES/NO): NO